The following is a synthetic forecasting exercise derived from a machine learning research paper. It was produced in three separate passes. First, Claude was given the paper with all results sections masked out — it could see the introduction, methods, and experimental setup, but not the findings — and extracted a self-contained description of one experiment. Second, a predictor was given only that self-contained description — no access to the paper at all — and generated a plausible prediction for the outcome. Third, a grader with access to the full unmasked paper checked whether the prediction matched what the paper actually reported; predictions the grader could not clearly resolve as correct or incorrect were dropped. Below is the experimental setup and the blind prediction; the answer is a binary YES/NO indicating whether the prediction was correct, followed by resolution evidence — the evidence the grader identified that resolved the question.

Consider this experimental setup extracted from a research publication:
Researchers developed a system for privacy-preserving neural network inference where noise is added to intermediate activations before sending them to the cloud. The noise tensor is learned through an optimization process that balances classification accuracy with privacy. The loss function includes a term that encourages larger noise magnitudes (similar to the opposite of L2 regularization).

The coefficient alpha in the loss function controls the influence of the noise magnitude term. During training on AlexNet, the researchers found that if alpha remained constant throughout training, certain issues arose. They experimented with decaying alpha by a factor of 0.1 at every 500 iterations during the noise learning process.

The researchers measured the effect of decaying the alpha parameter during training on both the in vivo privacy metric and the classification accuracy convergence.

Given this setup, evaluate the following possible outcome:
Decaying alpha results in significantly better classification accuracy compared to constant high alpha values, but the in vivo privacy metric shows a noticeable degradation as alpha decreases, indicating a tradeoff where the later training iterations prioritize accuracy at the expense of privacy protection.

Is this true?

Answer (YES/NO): NO